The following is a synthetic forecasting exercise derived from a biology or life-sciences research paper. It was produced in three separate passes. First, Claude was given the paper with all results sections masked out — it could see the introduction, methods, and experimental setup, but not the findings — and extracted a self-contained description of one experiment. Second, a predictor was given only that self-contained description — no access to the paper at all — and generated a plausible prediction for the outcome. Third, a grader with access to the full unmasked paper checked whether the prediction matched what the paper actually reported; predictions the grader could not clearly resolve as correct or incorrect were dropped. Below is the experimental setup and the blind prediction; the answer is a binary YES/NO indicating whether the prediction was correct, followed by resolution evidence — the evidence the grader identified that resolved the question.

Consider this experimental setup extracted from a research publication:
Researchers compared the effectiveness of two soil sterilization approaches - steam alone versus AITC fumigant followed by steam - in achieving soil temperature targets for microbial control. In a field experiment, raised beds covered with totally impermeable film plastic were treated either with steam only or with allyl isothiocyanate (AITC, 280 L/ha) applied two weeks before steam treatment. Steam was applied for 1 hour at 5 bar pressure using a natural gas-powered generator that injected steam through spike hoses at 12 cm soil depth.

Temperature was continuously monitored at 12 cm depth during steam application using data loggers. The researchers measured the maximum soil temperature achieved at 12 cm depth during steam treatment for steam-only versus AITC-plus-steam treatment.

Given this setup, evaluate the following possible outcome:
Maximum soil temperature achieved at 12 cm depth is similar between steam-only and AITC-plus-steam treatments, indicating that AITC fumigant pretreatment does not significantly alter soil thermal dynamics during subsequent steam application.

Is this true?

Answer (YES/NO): NO